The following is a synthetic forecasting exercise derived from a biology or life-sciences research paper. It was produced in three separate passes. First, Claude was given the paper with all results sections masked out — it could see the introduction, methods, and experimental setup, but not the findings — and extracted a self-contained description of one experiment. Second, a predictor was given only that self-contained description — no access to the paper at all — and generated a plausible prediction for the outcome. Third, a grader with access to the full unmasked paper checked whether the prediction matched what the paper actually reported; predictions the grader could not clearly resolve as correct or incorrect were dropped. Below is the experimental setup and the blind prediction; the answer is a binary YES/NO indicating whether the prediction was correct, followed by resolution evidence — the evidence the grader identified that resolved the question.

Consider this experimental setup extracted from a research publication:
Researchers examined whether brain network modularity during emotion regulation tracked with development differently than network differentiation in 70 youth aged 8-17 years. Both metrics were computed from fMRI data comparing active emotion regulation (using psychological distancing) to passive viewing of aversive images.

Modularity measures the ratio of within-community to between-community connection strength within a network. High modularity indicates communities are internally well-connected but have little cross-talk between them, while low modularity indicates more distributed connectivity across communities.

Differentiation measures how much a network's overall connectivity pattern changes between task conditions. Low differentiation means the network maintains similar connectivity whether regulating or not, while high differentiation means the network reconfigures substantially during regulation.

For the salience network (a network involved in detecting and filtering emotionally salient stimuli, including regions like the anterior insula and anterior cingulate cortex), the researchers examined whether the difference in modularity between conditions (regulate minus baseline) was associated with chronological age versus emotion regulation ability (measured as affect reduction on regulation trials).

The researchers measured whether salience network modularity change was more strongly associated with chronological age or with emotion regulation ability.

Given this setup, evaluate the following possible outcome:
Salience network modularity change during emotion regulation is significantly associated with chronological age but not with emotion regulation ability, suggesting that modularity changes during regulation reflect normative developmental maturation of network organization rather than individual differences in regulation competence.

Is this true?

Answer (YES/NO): NO